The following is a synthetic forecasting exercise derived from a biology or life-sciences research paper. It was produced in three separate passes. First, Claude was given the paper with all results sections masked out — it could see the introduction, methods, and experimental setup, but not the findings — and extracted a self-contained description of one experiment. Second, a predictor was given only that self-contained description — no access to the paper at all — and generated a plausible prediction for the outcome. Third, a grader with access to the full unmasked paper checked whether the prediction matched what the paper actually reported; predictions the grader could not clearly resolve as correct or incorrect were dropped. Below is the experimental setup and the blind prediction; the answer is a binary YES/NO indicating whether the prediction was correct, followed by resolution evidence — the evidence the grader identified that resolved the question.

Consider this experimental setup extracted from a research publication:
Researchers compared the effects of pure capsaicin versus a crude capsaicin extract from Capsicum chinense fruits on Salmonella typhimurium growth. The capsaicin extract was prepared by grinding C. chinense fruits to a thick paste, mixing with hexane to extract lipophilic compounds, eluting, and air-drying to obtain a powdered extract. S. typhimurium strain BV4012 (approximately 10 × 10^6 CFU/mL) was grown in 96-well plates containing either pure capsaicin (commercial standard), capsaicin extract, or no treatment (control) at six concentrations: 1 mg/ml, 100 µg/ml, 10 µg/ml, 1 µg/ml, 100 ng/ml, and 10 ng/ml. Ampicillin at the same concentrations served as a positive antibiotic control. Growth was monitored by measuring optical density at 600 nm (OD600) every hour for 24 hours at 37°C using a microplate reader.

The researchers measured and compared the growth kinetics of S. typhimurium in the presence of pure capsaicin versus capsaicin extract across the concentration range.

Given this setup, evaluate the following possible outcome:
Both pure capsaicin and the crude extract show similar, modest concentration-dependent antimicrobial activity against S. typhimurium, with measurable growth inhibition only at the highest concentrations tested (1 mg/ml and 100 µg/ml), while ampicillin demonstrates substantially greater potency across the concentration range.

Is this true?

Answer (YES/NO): NO